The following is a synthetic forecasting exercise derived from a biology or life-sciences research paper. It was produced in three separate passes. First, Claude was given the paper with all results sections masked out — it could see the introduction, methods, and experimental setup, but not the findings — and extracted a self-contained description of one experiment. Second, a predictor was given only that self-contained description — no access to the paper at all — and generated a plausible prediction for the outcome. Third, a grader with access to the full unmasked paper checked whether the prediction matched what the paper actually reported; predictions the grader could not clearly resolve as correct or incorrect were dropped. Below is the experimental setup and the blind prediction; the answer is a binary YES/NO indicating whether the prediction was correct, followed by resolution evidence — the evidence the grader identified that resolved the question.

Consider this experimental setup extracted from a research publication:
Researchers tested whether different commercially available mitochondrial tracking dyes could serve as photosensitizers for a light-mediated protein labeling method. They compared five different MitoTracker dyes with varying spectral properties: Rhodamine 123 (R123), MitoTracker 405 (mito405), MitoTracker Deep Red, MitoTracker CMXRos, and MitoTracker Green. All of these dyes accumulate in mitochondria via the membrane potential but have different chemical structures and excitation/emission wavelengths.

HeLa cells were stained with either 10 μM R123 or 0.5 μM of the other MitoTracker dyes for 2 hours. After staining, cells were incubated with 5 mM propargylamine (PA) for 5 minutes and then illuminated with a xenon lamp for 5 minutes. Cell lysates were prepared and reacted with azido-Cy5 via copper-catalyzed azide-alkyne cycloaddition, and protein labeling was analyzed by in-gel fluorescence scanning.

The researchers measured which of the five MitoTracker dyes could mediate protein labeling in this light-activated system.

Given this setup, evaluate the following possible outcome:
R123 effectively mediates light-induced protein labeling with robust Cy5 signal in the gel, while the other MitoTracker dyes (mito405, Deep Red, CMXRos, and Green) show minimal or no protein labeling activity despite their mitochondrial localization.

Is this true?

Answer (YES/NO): NO